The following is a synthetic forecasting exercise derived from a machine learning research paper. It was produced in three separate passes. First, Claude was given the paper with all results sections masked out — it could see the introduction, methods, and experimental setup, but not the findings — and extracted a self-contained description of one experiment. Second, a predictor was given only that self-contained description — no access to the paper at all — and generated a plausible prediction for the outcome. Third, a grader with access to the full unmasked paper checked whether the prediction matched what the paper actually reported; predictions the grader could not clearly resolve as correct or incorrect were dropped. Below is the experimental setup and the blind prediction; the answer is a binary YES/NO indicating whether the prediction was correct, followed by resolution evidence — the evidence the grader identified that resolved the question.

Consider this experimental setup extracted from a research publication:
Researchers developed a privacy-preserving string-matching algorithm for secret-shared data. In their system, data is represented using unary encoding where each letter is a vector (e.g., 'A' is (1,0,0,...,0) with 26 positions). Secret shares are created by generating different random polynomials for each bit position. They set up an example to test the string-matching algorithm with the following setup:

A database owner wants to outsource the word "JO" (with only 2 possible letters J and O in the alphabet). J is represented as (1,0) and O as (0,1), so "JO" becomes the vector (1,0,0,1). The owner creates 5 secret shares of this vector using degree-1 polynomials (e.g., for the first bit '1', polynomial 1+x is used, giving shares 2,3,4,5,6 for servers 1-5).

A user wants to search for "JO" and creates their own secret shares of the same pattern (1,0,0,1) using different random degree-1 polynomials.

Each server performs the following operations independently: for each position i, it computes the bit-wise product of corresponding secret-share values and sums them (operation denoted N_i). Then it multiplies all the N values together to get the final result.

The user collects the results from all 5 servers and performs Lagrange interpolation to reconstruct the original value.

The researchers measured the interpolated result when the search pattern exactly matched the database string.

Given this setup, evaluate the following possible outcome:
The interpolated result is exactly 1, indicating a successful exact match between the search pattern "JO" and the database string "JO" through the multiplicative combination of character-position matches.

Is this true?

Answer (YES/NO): YES